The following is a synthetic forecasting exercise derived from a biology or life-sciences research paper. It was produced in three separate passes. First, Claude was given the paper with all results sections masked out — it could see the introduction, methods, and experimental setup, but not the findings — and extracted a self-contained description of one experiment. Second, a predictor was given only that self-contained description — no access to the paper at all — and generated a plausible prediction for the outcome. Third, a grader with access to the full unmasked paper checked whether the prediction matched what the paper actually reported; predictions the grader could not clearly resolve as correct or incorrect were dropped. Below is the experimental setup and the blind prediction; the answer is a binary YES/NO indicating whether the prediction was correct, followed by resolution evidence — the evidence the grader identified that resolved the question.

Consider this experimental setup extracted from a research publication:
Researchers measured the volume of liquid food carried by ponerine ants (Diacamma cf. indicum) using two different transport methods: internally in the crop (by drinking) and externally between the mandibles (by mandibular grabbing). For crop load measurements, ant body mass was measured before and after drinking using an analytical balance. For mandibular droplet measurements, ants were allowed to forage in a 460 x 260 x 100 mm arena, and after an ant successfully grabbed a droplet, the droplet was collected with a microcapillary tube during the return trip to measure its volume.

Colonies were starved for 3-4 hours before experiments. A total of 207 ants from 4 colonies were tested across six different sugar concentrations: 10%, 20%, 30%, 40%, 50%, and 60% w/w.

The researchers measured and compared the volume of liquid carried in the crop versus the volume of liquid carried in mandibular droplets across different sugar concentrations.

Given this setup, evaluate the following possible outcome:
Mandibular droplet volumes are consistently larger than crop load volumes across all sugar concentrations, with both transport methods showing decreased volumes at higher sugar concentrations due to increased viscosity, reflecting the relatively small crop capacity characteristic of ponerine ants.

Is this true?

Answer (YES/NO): NO